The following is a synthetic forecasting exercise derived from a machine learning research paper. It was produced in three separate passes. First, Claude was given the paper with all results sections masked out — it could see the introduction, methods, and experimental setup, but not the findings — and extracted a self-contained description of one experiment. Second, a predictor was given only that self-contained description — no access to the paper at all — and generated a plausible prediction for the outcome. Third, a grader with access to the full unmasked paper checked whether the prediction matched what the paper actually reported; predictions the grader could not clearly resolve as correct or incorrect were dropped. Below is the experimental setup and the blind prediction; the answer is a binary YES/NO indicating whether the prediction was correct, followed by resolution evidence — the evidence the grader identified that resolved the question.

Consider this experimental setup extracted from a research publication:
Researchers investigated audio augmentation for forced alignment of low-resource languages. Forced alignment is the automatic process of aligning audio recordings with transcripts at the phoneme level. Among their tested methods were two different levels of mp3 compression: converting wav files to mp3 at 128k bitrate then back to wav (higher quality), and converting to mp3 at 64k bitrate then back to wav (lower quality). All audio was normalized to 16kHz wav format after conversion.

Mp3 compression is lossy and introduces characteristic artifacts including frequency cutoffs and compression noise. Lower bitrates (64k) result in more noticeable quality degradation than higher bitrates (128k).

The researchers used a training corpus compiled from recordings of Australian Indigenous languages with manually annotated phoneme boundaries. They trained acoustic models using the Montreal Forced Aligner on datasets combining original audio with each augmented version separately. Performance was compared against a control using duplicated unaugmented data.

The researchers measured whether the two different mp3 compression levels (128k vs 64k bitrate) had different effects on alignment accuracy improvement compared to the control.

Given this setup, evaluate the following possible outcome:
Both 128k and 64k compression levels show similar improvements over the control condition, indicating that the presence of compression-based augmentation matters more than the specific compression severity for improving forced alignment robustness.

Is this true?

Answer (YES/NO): NO